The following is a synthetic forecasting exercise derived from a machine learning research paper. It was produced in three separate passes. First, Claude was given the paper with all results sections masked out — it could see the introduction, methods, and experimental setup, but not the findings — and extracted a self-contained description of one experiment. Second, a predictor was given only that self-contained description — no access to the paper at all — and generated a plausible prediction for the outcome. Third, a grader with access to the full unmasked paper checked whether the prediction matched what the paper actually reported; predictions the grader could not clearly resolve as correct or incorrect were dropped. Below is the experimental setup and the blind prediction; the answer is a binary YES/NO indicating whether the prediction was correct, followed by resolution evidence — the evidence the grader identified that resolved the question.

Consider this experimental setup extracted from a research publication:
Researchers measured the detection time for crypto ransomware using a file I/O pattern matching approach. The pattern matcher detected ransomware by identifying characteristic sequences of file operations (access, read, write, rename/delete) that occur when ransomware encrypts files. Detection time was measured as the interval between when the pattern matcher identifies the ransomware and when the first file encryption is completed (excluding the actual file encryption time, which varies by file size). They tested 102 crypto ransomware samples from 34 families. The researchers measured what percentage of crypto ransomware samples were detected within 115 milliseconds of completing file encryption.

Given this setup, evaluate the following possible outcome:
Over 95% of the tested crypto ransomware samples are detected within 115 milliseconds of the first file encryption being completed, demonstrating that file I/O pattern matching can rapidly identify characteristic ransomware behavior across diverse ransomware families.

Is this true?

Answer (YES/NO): NO